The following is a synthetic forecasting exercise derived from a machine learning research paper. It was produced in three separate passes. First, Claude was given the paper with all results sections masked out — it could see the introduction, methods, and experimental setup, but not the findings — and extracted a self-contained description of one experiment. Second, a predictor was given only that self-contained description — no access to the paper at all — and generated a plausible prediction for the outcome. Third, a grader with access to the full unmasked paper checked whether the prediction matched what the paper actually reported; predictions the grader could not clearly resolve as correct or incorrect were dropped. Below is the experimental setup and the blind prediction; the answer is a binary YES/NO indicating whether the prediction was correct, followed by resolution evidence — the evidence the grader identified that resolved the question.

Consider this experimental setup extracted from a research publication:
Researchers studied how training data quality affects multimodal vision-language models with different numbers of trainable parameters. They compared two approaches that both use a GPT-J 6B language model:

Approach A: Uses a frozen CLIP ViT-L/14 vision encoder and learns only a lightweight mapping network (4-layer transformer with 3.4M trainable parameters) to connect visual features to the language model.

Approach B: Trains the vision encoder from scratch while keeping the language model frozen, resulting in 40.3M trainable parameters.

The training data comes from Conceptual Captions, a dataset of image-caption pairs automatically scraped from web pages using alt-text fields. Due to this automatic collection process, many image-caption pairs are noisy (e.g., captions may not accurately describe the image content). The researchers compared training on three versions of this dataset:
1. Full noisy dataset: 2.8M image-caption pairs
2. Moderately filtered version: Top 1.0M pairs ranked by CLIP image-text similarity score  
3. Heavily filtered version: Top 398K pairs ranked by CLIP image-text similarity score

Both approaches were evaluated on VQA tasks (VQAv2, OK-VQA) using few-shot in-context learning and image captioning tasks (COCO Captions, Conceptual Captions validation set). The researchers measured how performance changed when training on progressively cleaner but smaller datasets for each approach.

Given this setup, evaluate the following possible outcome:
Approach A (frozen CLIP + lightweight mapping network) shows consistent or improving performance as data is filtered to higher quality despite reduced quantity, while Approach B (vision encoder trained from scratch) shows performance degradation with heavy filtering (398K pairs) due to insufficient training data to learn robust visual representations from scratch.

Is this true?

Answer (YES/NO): NO